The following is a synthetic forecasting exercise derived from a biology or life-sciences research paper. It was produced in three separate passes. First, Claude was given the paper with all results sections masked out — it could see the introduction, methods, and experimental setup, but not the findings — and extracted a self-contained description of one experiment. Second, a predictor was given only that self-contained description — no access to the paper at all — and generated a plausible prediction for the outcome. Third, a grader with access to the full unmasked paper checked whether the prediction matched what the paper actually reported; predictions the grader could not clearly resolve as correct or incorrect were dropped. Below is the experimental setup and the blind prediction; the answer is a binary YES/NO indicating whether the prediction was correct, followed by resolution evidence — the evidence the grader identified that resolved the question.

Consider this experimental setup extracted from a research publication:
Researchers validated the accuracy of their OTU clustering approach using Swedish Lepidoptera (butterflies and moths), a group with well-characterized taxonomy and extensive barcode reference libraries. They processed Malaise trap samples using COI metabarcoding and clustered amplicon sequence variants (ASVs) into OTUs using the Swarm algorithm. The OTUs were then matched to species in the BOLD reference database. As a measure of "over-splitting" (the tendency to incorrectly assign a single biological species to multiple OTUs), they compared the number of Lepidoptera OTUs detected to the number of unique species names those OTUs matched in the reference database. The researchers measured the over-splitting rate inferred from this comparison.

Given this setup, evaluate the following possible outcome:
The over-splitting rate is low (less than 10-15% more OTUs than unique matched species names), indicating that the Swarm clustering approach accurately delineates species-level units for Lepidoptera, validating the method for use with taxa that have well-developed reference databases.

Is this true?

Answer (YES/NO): YES